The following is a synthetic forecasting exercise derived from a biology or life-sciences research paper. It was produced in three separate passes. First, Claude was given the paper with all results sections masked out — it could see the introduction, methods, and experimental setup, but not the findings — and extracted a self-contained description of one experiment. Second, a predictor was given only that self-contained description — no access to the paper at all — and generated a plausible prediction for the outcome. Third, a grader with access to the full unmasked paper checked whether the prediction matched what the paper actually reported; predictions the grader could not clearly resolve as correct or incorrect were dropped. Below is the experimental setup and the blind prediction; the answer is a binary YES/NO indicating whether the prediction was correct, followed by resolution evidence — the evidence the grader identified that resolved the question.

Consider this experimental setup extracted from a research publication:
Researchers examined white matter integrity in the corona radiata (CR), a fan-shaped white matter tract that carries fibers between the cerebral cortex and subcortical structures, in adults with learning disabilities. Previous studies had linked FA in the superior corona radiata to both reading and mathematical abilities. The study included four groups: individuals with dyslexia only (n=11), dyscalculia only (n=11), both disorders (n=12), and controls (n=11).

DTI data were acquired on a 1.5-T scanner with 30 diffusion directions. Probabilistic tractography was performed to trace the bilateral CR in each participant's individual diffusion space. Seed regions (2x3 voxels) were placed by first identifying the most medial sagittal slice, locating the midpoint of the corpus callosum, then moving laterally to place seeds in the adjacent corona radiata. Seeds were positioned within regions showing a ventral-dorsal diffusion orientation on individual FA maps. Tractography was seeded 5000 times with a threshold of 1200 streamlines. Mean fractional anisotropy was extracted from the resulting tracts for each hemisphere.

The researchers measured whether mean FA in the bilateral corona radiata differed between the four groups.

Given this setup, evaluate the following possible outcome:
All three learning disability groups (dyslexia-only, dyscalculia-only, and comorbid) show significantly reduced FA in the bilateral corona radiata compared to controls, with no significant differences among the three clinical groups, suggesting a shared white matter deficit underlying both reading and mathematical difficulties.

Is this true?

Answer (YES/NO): NO